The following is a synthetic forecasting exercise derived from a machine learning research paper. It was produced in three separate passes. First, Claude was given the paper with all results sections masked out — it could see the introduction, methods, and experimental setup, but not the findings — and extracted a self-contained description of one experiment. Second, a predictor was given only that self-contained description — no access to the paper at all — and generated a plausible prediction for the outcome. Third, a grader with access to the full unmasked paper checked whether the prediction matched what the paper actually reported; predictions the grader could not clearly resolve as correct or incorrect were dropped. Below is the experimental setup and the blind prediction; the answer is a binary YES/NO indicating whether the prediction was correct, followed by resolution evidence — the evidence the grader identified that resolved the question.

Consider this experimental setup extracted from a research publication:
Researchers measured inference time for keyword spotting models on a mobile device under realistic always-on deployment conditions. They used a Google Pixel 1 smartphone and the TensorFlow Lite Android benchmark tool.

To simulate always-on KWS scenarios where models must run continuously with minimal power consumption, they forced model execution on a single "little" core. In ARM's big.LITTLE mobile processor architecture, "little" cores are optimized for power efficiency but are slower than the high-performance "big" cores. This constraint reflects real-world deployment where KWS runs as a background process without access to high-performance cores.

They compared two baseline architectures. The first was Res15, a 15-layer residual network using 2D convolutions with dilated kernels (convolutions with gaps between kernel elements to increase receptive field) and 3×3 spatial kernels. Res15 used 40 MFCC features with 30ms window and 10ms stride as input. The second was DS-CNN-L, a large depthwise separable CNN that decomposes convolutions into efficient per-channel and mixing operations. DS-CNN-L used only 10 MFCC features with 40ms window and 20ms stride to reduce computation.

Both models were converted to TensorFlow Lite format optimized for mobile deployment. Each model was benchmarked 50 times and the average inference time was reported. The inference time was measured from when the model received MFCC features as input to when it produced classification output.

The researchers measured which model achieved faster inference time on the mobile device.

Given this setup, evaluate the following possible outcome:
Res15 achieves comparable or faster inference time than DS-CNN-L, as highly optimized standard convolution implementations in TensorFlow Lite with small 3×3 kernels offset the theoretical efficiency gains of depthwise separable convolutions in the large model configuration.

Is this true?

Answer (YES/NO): NO